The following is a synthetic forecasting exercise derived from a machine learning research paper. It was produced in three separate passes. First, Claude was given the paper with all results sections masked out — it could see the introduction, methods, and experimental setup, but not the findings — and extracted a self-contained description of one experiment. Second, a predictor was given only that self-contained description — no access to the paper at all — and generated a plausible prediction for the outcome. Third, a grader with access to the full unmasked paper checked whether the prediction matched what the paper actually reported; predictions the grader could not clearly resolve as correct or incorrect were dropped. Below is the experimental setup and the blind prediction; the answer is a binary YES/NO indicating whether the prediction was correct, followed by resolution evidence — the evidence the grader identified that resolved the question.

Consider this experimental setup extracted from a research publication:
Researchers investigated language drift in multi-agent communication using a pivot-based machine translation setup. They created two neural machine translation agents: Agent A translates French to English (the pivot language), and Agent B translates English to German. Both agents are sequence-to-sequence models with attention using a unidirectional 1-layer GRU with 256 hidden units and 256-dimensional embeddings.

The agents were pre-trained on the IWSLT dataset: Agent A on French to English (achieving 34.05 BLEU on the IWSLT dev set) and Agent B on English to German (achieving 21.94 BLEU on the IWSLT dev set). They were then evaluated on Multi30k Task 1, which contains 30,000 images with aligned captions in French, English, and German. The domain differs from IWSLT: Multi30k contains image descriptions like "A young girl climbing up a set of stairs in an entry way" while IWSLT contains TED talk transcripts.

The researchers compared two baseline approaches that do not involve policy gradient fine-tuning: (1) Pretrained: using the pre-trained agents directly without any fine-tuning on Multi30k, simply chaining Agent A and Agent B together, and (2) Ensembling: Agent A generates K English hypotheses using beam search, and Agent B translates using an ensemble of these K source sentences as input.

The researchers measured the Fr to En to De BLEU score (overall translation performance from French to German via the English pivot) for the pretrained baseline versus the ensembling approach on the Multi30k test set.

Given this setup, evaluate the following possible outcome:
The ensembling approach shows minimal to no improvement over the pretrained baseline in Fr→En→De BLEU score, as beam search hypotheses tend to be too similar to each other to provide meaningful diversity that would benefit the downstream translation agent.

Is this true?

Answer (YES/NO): YES